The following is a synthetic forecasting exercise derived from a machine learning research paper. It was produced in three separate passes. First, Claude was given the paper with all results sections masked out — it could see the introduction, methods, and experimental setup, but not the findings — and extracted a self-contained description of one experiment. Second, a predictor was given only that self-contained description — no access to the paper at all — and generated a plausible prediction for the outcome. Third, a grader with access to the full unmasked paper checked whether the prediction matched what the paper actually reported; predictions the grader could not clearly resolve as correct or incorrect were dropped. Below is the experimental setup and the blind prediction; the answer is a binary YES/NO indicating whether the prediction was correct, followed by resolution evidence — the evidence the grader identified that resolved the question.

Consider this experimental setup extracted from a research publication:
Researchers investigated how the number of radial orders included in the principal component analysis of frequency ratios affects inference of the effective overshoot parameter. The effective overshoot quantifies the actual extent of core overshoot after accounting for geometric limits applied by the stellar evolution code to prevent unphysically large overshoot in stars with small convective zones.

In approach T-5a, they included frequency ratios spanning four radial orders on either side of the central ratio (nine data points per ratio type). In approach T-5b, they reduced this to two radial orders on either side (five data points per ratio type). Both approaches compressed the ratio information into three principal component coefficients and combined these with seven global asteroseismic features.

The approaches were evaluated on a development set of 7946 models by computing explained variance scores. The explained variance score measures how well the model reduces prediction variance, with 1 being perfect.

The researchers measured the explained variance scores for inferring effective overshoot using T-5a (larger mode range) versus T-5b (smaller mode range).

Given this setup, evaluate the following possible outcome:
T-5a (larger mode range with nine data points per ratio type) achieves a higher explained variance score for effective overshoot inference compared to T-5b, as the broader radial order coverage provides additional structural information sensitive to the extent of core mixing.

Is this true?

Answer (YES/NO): NO